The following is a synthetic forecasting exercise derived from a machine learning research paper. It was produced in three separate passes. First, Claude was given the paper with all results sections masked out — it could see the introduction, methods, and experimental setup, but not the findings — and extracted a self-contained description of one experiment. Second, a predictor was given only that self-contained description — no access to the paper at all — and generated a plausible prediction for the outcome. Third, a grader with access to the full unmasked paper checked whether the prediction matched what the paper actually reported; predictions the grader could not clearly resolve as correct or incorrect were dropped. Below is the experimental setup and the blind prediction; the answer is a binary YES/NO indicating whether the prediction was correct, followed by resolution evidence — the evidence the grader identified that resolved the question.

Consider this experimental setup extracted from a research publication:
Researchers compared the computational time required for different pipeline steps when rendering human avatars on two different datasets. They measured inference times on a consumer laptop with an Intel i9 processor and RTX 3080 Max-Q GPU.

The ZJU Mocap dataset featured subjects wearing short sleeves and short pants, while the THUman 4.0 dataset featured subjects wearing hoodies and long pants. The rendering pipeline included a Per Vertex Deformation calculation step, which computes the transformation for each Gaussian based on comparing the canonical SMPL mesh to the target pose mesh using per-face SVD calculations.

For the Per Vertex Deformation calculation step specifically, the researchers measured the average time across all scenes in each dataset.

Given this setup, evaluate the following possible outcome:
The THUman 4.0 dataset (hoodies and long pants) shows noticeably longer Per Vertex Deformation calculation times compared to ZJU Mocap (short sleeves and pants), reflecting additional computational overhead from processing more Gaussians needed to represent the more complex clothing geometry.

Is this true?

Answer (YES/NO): YES